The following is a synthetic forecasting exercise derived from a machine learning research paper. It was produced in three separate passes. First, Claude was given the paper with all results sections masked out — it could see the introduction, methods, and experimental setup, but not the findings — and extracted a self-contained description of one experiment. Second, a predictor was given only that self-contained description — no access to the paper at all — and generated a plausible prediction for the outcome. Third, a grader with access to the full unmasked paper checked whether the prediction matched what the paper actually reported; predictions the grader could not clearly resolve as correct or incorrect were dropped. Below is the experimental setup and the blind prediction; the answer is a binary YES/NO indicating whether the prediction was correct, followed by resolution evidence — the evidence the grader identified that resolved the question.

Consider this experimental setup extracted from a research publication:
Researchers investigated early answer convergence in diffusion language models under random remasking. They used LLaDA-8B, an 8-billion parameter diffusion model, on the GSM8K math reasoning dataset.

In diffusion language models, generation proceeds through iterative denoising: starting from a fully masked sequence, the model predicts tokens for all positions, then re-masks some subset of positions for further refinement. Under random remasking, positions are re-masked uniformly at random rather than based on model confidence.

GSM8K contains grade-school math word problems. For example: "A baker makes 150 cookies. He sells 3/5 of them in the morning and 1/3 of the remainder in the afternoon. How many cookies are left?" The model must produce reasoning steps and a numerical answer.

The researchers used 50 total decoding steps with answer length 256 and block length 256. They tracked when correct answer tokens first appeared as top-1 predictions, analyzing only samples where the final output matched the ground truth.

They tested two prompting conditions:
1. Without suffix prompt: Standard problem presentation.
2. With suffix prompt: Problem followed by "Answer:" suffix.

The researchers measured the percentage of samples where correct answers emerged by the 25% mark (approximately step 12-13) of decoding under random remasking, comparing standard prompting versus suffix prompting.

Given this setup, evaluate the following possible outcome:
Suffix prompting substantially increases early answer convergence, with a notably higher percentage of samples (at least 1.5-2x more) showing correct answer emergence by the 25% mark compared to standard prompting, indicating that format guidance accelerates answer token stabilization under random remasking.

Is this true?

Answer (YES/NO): NO